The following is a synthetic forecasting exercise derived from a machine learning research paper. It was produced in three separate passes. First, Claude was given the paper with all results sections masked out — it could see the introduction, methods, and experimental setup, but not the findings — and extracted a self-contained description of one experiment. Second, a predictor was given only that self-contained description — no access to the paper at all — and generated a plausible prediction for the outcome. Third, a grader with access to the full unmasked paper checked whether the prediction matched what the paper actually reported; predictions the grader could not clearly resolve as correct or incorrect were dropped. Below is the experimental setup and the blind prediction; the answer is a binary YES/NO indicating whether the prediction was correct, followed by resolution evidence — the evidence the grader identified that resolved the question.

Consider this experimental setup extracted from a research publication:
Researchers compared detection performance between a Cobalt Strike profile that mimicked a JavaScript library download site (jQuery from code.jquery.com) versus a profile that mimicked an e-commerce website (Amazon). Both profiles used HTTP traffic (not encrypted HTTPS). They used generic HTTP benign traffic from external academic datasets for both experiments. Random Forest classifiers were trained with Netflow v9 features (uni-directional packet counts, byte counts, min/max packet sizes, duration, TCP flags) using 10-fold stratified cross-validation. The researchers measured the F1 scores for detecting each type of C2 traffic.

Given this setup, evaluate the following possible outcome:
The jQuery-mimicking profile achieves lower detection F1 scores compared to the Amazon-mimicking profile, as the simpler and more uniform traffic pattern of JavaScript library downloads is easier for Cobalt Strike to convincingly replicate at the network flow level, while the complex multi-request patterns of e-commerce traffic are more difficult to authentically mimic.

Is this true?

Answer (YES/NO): NO